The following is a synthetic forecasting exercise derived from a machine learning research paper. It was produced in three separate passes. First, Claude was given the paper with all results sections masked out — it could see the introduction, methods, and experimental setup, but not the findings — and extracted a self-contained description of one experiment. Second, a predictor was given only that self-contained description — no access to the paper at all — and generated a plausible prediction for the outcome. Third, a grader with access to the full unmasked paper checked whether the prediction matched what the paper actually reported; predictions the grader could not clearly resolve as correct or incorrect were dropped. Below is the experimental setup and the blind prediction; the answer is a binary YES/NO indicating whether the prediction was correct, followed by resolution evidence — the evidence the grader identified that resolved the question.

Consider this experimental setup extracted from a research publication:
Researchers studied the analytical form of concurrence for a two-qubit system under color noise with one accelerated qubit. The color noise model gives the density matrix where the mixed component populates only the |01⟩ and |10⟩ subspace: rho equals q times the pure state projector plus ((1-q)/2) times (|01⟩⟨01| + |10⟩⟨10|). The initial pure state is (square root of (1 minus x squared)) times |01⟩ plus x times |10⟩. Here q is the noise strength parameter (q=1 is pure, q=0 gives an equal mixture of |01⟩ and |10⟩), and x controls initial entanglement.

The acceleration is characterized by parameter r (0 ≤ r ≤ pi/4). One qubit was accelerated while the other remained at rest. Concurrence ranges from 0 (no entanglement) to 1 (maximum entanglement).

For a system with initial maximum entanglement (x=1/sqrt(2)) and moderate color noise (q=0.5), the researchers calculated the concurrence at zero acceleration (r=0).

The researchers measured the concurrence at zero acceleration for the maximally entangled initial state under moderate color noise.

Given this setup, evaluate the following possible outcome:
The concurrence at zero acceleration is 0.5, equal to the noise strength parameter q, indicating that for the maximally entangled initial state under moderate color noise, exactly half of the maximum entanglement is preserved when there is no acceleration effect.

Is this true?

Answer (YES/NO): YES